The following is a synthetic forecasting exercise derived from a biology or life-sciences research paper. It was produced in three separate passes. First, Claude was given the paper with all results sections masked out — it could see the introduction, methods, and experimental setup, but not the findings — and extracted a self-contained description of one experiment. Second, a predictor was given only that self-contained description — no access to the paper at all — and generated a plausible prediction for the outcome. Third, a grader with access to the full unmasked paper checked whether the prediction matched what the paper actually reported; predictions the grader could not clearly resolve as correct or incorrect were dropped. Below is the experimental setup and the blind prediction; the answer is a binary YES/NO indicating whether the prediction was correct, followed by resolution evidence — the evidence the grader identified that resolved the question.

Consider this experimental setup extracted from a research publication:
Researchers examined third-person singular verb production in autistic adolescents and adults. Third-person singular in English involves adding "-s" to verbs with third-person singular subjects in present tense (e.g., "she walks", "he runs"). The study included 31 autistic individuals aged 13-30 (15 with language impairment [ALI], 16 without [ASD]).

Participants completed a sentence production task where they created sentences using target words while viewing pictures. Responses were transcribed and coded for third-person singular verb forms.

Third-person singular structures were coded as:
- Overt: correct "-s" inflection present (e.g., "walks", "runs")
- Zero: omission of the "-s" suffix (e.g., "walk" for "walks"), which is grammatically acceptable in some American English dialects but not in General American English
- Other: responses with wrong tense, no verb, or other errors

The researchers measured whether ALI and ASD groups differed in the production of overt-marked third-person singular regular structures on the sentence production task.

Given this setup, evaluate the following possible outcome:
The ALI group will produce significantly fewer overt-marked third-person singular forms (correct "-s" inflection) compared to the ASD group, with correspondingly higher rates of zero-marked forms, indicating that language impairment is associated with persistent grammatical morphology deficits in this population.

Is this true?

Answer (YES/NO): NO